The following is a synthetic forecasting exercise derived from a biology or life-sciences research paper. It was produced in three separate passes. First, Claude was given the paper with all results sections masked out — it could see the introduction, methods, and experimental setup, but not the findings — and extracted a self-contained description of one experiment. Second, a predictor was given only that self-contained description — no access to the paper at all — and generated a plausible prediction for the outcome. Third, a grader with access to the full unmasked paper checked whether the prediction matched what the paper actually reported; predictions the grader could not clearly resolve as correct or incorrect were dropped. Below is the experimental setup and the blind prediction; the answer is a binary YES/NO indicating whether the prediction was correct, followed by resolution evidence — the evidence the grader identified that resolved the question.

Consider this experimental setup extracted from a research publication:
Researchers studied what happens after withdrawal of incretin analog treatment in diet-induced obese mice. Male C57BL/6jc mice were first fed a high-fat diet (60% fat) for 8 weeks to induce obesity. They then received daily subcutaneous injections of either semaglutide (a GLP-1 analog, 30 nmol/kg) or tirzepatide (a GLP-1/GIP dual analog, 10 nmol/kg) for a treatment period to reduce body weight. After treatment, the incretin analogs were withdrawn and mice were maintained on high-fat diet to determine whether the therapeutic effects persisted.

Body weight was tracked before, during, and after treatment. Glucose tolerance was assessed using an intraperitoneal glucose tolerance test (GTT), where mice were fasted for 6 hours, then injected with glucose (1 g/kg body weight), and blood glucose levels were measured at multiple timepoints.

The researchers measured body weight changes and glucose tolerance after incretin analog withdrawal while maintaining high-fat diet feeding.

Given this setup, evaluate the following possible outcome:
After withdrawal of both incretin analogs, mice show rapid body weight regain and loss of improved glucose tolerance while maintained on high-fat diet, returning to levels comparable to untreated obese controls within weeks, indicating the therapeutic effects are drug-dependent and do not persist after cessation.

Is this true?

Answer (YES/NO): YES